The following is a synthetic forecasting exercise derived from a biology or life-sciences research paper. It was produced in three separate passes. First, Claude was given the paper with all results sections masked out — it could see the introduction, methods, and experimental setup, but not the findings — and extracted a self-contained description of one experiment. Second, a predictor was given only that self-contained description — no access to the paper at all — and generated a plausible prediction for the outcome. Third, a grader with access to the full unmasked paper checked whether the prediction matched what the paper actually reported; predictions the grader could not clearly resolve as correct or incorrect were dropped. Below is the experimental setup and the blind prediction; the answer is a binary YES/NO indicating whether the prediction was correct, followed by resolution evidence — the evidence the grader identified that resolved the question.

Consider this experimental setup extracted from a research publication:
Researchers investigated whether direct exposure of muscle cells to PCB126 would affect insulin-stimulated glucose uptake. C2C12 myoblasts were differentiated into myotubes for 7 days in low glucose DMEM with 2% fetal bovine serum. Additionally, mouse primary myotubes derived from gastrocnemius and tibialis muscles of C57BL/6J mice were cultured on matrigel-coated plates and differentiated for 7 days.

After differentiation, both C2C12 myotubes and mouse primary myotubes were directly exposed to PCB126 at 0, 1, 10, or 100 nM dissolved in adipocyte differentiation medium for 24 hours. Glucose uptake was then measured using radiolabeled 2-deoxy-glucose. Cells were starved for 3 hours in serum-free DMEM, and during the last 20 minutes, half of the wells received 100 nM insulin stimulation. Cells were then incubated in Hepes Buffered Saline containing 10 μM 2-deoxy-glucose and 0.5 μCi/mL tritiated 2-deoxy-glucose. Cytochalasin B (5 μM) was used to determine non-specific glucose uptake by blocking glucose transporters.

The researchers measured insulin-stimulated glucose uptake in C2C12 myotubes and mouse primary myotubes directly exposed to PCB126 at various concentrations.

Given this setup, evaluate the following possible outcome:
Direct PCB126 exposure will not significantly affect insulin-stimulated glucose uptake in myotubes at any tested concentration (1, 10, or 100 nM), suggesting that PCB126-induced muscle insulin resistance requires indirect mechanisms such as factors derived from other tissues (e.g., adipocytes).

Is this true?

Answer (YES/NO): YES